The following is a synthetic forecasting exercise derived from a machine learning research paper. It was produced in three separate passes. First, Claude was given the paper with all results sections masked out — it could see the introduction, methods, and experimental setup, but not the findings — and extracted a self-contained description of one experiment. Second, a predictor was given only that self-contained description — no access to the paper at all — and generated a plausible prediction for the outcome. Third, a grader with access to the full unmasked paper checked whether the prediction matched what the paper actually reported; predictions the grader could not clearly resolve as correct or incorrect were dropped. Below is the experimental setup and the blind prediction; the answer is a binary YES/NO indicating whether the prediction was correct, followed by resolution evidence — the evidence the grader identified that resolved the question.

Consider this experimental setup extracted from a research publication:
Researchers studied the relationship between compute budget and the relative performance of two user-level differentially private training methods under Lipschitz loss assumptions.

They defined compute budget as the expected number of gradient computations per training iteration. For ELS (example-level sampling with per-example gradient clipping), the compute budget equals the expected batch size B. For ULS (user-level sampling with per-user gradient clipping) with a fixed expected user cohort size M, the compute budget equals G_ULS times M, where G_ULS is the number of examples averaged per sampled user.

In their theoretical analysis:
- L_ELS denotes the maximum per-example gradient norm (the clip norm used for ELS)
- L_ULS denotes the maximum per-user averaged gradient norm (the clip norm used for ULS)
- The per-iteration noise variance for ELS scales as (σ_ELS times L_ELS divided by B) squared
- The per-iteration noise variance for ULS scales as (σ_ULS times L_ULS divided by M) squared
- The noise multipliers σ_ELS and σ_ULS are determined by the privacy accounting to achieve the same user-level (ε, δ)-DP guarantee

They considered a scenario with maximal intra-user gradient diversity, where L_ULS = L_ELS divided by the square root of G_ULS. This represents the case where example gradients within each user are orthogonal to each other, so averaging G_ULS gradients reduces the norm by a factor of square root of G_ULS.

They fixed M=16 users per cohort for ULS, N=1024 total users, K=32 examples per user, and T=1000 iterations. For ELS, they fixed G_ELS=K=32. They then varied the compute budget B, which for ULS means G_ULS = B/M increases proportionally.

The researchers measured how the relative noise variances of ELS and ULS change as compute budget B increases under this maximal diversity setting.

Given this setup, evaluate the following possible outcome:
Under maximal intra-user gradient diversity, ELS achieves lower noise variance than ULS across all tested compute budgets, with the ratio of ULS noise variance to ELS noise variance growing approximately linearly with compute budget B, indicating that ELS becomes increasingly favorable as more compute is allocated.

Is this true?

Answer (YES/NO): NO